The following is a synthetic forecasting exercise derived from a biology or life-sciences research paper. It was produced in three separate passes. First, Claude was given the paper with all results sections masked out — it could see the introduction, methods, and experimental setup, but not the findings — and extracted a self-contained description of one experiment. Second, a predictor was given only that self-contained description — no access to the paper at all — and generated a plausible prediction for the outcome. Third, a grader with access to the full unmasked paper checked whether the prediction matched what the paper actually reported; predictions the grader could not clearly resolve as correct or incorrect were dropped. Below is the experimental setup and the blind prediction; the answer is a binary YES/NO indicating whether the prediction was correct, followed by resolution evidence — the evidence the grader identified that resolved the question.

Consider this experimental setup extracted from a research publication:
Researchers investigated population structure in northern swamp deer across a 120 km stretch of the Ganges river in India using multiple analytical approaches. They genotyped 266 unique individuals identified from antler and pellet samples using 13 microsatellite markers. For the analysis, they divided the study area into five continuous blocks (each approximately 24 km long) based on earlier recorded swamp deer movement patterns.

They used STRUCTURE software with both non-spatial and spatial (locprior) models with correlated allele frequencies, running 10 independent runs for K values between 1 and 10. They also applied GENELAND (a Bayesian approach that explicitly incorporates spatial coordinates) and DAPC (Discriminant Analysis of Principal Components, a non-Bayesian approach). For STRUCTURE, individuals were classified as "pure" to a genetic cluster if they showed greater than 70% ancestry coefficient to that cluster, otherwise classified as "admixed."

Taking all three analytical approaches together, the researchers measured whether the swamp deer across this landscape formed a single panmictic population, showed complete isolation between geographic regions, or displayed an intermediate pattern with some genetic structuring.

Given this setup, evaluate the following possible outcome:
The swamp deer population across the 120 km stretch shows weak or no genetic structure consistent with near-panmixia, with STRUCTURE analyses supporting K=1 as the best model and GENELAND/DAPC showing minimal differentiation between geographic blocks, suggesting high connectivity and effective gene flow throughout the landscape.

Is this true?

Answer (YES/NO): NO